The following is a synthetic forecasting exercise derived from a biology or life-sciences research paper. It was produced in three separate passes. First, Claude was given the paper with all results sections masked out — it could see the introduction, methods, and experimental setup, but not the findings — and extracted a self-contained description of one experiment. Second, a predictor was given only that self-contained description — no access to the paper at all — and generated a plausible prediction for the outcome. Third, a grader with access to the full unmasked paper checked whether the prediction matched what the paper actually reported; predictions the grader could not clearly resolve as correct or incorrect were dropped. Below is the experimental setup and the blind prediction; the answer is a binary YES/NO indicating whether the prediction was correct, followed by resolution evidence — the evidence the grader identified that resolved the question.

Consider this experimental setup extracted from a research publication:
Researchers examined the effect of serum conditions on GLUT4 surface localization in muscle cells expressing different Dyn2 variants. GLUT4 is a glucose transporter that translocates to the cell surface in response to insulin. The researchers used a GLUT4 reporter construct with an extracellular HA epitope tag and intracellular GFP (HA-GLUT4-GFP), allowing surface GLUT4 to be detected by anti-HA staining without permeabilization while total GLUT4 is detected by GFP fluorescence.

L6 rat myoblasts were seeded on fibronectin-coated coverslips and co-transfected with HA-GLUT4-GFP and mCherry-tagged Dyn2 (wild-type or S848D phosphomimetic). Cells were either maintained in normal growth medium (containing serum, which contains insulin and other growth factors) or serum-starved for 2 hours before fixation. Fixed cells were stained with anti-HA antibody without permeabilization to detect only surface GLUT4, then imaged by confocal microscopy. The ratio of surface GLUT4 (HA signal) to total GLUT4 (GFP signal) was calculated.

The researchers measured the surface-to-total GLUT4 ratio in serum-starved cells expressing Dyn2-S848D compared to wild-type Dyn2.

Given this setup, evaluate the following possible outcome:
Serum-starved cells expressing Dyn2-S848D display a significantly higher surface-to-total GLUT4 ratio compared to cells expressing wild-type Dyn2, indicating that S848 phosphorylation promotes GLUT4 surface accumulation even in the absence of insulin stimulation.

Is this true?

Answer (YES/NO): NO